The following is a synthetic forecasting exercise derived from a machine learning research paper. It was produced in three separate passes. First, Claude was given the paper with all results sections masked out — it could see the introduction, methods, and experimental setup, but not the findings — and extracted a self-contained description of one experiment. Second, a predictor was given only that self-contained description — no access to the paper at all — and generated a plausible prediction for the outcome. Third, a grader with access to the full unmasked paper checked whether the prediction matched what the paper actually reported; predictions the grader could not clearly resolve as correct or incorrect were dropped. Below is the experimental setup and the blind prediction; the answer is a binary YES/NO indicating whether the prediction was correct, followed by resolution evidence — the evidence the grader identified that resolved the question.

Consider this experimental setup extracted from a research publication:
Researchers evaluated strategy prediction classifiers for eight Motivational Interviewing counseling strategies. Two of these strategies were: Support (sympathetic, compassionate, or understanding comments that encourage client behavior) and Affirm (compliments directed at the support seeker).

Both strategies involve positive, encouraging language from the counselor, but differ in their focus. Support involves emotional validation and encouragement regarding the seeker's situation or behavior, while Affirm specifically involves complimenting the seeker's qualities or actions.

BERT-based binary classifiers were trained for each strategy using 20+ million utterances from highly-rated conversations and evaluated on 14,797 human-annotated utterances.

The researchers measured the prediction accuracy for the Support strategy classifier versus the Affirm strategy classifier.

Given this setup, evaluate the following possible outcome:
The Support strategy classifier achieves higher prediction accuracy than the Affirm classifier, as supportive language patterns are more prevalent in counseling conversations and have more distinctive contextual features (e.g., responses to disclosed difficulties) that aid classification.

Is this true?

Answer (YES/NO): NO